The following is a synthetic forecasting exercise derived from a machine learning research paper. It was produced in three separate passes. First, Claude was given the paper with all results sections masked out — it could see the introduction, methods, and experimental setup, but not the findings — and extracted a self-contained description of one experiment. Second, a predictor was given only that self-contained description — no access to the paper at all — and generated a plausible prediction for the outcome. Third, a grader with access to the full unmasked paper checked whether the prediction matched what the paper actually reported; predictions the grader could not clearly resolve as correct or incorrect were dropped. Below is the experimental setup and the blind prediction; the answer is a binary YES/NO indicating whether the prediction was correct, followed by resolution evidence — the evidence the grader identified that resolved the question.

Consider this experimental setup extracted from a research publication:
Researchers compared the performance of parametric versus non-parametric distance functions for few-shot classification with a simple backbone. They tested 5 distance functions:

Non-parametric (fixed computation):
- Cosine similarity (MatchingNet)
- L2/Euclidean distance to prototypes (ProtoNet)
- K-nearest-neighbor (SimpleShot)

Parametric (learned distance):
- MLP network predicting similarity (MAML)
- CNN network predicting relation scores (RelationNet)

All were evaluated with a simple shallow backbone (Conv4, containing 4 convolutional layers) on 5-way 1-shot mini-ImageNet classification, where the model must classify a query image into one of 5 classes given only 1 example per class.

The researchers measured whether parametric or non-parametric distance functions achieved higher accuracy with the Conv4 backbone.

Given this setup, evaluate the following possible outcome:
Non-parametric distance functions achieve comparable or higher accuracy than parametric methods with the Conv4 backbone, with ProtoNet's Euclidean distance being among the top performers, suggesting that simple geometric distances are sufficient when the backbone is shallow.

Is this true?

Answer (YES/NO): NO